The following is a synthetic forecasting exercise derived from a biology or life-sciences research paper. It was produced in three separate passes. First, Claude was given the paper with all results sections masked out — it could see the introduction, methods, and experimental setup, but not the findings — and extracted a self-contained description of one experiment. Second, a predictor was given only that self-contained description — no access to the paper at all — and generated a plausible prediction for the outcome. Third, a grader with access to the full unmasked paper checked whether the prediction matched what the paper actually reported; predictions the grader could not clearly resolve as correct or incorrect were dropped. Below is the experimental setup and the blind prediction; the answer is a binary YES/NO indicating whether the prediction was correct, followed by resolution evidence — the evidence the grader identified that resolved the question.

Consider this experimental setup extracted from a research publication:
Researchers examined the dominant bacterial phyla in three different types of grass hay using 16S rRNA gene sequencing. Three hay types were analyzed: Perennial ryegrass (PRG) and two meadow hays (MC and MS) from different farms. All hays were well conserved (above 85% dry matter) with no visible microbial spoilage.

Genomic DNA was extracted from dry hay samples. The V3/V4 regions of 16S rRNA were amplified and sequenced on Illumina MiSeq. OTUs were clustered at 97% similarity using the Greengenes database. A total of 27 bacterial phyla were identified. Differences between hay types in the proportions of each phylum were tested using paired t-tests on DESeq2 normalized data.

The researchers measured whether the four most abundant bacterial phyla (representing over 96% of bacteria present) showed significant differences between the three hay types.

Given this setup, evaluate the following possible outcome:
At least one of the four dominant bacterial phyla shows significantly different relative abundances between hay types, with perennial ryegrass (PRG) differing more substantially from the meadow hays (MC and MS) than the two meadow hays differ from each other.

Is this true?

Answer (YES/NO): NO